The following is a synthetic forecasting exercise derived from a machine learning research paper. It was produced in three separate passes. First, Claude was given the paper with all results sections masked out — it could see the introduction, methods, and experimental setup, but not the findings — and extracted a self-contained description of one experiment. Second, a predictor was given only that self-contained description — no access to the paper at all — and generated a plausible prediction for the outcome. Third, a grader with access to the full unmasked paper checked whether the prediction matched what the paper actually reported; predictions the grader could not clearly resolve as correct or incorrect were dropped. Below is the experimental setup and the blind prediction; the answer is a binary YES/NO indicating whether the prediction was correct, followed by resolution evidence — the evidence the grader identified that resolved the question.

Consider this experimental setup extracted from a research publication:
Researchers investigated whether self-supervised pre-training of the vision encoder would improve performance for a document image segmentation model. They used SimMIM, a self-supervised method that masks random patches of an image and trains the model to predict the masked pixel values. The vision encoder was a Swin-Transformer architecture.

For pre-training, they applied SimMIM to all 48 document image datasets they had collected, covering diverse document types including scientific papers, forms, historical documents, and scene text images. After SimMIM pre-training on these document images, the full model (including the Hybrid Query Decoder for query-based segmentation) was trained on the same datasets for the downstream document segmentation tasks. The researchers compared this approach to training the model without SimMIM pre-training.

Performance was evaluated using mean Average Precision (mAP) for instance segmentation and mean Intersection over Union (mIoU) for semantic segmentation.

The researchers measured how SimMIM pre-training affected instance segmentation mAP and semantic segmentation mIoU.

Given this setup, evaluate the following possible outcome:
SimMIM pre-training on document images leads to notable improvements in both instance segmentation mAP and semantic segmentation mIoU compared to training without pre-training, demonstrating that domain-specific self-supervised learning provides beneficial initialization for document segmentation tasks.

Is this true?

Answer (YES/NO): NO